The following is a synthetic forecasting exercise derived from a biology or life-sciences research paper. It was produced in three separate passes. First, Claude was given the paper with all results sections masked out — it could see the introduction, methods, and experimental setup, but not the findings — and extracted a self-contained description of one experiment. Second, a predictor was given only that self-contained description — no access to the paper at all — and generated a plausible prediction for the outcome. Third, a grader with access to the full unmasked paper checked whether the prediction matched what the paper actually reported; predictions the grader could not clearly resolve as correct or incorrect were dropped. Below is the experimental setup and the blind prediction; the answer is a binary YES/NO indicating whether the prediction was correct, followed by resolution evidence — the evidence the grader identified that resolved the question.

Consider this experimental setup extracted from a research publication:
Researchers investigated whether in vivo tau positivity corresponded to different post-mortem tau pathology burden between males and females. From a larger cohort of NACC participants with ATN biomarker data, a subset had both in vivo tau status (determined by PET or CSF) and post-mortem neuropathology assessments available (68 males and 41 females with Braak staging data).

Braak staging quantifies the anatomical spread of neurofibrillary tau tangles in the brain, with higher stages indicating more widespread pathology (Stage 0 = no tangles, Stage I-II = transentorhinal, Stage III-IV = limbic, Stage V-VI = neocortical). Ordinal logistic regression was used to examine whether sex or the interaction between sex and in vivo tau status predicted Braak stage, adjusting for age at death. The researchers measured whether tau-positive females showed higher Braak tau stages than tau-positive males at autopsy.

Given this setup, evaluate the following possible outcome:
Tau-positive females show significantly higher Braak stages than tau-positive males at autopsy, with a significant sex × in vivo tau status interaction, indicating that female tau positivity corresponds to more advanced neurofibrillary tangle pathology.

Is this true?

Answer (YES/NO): NO